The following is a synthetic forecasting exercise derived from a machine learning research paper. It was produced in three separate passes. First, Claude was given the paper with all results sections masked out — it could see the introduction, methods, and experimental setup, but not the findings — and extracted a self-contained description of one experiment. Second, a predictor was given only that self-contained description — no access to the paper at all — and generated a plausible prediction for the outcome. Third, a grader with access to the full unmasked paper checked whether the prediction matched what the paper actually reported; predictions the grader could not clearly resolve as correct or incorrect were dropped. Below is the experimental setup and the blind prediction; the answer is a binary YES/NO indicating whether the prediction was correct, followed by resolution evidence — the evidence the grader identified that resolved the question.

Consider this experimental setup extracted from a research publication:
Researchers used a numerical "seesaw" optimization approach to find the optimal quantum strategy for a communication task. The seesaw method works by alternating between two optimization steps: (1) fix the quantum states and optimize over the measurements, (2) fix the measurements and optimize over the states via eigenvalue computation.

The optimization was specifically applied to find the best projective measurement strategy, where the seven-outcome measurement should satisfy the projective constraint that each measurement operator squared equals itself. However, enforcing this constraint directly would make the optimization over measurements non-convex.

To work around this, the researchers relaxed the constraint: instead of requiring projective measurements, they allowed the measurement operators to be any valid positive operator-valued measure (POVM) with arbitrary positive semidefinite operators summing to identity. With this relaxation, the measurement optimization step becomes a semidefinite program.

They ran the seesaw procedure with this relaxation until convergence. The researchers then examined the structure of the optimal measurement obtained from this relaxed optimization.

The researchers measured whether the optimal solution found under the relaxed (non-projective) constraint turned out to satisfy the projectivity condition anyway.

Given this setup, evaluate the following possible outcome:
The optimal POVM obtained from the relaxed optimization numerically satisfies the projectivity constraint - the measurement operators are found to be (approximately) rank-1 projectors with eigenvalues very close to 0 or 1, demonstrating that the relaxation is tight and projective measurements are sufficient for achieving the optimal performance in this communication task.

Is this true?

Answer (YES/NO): NO